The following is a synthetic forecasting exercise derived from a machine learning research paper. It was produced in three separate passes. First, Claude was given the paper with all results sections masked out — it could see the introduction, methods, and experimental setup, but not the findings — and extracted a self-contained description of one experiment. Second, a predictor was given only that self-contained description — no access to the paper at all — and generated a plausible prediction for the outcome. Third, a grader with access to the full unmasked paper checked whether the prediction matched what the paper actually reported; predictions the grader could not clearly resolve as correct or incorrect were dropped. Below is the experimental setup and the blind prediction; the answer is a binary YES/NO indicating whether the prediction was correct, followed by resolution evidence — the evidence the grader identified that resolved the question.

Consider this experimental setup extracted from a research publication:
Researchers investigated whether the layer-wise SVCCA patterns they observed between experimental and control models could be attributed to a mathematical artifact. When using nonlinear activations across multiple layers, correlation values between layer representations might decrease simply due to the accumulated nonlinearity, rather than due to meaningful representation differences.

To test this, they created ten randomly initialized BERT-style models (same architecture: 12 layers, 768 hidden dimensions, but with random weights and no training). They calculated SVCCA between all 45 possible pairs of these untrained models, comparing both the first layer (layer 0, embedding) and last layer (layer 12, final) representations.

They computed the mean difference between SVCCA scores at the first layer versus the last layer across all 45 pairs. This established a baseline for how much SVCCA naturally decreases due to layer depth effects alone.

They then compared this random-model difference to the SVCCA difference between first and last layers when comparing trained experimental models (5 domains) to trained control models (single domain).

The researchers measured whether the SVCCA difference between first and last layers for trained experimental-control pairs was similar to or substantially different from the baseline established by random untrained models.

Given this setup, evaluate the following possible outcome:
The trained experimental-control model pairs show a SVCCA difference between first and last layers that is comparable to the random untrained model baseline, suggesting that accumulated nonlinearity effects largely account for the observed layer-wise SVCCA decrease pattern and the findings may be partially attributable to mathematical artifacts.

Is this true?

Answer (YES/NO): NO